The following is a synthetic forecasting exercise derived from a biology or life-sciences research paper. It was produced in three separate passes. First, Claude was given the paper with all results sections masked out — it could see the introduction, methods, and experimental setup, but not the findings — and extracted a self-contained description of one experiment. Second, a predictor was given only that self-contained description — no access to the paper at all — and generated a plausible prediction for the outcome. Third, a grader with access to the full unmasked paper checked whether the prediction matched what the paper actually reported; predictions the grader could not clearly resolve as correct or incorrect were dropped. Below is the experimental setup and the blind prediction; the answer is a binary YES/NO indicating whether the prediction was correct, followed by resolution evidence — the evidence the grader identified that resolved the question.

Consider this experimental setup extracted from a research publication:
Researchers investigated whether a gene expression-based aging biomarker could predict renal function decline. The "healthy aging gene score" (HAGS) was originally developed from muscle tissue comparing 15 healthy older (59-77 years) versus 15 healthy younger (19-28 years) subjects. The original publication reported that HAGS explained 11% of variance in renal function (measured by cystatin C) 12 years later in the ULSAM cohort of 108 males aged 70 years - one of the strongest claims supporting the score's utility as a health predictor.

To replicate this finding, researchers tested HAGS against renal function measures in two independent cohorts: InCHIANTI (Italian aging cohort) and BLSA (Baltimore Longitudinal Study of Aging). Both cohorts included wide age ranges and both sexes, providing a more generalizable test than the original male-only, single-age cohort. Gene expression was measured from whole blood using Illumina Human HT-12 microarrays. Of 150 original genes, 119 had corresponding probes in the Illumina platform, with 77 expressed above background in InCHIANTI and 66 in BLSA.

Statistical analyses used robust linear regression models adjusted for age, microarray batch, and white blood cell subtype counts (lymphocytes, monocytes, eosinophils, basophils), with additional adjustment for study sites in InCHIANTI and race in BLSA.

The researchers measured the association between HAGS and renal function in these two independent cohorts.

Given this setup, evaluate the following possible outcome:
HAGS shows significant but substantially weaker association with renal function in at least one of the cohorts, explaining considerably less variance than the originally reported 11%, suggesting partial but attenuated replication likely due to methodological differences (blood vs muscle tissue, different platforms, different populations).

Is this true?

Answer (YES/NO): NO